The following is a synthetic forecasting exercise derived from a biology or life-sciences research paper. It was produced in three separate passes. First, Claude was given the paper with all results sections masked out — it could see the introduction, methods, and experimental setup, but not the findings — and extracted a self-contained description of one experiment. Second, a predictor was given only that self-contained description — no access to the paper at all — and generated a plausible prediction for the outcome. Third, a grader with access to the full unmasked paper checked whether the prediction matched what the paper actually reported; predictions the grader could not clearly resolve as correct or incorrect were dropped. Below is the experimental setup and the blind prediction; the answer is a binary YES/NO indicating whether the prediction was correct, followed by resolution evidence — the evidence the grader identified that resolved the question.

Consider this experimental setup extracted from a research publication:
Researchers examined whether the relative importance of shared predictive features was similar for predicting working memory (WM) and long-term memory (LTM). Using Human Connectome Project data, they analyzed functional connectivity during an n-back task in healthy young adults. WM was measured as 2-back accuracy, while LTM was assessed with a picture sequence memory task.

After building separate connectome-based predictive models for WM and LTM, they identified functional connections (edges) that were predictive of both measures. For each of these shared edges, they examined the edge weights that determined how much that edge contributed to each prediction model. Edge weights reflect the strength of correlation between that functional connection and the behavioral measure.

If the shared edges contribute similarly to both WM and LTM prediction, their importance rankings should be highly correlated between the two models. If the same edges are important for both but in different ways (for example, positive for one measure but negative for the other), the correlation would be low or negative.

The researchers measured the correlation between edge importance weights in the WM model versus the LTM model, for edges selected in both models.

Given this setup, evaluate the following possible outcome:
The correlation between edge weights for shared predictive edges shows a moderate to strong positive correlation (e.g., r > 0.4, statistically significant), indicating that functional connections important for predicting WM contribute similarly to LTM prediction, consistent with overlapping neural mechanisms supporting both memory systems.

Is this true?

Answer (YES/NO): YES